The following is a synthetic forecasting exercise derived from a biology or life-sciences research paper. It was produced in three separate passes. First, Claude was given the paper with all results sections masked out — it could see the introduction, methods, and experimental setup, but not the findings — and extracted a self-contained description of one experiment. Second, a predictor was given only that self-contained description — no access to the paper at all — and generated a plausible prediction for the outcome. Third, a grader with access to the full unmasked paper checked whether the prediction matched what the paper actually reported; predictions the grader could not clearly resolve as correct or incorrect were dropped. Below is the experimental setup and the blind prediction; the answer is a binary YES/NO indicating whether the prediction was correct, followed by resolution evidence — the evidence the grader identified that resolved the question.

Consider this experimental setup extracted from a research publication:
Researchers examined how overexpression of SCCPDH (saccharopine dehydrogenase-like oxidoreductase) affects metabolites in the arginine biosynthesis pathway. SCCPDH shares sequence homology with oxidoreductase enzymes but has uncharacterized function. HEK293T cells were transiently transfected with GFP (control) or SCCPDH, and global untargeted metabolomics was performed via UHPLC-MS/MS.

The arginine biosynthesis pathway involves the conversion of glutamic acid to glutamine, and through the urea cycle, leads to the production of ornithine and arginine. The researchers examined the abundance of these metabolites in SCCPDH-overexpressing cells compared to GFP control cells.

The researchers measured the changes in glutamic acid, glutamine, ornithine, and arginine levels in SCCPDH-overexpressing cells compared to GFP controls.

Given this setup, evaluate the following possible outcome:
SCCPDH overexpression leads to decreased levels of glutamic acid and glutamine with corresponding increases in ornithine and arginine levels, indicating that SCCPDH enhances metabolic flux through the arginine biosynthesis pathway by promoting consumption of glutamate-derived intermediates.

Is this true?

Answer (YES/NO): YES